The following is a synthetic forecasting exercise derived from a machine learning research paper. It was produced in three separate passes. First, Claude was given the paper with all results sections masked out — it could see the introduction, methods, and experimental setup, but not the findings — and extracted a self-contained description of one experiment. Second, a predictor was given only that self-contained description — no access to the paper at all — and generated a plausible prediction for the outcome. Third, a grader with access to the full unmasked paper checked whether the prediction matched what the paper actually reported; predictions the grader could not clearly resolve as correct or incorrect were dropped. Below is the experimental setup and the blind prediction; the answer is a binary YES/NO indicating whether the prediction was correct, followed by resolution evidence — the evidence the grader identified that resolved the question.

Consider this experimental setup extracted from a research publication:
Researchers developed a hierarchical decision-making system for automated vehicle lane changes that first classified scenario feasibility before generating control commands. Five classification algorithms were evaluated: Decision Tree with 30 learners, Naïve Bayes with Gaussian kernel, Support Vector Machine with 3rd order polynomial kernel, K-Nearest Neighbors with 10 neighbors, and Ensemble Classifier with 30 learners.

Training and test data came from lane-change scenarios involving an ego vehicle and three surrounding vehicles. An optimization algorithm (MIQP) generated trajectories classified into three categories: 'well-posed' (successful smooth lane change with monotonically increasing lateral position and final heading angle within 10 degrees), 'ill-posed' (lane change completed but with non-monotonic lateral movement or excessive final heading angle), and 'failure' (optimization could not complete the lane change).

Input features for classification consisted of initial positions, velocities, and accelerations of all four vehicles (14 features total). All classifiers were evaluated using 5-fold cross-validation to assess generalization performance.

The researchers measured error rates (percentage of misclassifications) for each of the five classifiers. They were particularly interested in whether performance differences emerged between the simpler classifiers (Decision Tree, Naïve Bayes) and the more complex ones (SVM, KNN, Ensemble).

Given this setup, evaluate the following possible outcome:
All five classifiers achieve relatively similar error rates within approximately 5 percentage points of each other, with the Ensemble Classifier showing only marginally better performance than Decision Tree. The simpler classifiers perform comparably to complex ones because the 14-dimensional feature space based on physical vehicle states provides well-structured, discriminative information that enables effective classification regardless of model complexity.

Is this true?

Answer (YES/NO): NO